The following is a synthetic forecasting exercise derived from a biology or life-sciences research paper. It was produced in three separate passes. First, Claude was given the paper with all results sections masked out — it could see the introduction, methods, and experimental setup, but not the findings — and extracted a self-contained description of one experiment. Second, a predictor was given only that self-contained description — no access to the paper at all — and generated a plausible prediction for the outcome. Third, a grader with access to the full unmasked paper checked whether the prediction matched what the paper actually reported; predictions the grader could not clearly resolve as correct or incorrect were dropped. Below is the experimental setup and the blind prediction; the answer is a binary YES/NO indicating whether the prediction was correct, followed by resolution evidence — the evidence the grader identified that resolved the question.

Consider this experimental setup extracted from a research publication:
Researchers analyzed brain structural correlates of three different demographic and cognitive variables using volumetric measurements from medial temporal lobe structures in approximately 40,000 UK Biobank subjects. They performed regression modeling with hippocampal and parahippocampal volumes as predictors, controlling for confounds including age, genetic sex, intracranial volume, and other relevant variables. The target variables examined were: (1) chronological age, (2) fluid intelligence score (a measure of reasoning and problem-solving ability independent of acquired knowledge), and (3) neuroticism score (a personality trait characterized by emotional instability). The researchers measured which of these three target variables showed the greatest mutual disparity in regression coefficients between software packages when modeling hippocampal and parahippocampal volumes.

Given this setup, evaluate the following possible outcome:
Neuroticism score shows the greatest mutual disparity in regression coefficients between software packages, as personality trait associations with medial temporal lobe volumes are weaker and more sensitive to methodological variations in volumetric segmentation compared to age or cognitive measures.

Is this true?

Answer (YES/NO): NO